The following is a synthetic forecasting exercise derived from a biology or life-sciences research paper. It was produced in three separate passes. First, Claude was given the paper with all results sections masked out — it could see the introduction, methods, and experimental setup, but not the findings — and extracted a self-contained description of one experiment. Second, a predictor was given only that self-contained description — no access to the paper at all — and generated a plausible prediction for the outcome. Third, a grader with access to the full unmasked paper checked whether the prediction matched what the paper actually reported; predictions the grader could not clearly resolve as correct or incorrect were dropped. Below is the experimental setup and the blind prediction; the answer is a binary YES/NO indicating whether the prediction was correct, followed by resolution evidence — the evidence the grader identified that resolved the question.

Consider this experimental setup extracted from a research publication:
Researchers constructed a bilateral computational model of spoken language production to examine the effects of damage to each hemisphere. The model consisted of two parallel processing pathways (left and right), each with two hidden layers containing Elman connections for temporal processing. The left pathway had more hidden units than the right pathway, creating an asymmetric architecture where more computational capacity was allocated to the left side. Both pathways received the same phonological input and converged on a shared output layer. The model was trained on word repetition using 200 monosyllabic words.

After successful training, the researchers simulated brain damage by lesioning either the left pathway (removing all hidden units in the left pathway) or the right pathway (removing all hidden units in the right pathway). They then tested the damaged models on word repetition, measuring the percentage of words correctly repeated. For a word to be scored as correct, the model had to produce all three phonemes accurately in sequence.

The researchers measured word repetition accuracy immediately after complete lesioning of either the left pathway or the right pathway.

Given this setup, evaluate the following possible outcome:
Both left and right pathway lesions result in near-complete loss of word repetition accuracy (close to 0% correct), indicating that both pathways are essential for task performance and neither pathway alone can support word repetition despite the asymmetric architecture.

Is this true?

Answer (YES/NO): NO